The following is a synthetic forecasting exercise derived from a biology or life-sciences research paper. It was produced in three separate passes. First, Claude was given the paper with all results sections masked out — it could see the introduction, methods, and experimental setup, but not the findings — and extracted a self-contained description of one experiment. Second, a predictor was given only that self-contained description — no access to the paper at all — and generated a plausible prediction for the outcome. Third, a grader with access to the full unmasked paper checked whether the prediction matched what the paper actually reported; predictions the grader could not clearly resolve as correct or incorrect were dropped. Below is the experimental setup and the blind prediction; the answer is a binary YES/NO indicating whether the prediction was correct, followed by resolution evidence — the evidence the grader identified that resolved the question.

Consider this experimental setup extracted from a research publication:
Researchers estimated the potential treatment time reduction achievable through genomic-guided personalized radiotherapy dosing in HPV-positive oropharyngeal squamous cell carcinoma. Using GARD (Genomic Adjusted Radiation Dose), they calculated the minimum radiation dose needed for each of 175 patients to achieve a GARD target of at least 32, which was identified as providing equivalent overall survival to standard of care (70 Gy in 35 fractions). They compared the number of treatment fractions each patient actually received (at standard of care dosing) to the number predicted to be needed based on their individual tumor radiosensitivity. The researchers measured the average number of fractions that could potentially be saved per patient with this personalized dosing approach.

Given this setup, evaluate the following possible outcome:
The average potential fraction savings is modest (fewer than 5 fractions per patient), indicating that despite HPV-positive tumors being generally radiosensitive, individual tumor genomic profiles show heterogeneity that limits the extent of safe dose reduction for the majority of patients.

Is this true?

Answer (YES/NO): NO